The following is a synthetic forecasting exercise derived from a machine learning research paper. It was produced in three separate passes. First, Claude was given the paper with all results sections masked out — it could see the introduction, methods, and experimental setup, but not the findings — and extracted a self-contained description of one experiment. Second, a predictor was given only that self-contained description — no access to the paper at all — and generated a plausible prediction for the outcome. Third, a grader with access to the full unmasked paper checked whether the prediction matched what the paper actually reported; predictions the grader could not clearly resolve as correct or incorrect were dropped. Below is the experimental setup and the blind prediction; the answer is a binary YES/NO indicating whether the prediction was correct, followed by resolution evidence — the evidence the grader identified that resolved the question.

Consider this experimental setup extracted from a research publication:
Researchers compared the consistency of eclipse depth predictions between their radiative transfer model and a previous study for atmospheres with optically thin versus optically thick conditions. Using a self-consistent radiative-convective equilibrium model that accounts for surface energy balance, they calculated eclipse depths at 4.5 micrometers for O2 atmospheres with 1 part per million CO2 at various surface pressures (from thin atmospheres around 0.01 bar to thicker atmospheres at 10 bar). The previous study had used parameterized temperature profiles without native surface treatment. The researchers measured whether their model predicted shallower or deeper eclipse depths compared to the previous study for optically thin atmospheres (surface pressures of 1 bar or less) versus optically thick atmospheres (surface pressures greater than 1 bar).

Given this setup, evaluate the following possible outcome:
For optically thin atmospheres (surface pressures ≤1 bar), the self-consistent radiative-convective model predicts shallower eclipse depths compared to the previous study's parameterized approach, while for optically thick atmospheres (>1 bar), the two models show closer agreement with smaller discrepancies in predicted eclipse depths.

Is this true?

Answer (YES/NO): NO